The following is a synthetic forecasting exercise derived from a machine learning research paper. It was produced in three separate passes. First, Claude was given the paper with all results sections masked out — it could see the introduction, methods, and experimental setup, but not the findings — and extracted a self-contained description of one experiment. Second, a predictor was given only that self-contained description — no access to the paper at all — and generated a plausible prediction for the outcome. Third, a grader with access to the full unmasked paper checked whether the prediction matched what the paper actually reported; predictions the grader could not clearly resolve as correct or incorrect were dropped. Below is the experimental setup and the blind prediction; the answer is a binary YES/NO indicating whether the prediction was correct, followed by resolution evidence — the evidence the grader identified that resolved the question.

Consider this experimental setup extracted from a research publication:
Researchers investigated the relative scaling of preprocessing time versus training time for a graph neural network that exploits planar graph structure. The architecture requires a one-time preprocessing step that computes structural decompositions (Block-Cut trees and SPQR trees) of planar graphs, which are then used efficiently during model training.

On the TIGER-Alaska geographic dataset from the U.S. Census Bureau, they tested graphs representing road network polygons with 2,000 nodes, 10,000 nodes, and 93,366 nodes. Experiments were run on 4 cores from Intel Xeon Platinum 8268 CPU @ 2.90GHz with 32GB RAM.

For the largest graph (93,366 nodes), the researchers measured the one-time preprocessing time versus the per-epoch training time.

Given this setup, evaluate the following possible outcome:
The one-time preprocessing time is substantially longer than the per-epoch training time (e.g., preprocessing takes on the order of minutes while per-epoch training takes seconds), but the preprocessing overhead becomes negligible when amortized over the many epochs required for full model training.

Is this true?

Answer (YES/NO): NO